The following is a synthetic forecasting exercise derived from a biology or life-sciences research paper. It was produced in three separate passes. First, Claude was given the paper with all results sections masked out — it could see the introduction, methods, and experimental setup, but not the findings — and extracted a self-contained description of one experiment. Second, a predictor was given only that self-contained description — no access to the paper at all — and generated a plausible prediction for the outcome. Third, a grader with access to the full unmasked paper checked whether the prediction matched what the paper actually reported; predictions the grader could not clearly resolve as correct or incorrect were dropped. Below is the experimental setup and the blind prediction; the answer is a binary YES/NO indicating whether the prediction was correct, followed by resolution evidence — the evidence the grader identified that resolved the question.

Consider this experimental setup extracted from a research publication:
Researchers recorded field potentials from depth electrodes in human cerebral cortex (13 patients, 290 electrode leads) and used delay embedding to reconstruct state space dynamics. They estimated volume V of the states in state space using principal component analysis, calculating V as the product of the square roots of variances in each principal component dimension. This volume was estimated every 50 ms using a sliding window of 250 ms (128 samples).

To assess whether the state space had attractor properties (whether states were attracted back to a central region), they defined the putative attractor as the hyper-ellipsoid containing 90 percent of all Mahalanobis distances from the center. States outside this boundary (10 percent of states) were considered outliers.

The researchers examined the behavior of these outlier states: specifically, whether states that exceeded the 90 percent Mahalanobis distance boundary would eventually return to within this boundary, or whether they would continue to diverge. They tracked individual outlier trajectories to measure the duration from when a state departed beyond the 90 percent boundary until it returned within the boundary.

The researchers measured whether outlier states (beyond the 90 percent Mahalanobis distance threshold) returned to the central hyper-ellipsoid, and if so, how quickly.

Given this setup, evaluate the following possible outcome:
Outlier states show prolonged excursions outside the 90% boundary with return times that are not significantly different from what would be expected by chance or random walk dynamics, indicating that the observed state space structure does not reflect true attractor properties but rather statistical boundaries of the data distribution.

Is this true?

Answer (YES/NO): NO